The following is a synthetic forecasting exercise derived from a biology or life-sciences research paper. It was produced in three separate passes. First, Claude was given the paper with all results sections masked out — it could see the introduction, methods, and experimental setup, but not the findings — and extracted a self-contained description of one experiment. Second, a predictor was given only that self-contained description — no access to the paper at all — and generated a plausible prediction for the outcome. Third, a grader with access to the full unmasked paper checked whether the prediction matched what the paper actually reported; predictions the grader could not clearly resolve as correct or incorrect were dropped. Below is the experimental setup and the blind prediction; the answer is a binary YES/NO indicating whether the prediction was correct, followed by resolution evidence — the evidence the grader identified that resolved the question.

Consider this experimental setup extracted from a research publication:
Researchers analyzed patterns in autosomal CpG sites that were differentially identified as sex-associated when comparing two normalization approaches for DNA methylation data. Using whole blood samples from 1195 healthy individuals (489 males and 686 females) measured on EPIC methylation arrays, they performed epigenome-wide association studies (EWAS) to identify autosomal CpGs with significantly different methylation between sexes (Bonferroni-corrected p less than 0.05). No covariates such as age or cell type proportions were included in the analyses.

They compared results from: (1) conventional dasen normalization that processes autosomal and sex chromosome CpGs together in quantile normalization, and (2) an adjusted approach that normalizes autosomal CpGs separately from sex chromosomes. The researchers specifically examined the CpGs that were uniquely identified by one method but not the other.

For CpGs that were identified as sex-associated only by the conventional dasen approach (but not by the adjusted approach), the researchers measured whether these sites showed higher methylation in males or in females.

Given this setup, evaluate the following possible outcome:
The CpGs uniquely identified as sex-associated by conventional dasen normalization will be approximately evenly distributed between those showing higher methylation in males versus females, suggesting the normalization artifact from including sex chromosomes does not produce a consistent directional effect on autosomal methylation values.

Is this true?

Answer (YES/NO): NO